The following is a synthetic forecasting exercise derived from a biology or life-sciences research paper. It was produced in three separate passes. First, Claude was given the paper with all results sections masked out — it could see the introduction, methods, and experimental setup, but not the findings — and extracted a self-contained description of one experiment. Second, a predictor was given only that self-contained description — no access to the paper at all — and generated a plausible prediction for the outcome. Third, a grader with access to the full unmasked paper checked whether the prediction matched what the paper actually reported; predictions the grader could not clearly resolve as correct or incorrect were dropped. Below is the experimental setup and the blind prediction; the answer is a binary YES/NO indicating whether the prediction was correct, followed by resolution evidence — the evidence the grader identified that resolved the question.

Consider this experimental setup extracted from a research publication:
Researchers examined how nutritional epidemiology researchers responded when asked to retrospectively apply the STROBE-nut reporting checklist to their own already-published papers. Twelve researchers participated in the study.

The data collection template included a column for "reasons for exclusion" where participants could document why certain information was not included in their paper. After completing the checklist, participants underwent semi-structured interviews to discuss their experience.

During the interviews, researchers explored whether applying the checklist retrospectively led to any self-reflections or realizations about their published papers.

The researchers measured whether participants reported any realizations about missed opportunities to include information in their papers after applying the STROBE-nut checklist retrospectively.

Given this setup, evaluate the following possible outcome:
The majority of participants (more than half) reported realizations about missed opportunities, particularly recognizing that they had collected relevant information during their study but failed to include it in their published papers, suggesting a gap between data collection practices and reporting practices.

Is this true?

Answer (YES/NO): NO